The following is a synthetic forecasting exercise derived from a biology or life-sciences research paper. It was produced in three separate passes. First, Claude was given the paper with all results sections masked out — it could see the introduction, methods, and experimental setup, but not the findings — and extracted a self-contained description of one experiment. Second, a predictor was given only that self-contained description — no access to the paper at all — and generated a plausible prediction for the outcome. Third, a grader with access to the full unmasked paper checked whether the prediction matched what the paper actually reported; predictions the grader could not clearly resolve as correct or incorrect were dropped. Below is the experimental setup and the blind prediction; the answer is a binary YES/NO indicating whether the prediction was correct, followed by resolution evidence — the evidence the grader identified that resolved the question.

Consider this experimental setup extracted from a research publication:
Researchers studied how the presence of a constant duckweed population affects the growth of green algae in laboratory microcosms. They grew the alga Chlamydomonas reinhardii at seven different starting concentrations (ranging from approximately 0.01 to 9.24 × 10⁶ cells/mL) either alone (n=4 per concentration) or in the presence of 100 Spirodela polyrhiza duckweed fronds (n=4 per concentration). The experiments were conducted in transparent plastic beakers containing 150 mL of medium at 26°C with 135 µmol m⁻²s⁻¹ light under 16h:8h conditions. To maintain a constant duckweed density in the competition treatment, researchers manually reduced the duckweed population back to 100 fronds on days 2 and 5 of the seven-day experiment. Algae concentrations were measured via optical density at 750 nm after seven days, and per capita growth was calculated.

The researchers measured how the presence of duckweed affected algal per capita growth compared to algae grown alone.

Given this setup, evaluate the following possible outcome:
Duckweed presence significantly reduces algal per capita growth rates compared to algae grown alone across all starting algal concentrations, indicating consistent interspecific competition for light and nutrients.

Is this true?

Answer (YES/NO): NO